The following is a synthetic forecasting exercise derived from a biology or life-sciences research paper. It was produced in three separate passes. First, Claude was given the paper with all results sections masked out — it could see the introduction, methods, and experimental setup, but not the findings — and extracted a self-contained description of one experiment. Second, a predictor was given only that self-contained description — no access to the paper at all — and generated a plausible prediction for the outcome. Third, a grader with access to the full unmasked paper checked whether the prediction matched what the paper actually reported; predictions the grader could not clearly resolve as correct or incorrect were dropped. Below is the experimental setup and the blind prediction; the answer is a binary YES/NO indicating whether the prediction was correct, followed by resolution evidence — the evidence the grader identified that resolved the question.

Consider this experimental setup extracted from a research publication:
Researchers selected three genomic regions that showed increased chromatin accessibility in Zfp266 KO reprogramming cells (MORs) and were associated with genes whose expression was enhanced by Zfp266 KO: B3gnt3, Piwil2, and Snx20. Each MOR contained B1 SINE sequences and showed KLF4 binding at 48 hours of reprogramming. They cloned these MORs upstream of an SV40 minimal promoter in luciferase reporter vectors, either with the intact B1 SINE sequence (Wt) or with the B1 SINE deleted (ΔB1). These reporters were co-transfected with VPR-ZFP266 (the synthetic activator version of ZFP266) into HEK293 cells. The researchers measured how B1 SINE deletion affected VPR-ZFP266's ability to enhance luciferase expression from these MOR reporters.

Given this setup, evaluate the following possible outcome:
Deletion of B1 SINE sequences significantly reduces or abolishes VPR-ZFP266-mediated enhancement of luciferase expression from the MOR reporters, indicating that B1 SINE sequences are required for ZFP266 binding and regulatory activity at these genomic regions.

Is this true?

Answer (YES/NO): YES